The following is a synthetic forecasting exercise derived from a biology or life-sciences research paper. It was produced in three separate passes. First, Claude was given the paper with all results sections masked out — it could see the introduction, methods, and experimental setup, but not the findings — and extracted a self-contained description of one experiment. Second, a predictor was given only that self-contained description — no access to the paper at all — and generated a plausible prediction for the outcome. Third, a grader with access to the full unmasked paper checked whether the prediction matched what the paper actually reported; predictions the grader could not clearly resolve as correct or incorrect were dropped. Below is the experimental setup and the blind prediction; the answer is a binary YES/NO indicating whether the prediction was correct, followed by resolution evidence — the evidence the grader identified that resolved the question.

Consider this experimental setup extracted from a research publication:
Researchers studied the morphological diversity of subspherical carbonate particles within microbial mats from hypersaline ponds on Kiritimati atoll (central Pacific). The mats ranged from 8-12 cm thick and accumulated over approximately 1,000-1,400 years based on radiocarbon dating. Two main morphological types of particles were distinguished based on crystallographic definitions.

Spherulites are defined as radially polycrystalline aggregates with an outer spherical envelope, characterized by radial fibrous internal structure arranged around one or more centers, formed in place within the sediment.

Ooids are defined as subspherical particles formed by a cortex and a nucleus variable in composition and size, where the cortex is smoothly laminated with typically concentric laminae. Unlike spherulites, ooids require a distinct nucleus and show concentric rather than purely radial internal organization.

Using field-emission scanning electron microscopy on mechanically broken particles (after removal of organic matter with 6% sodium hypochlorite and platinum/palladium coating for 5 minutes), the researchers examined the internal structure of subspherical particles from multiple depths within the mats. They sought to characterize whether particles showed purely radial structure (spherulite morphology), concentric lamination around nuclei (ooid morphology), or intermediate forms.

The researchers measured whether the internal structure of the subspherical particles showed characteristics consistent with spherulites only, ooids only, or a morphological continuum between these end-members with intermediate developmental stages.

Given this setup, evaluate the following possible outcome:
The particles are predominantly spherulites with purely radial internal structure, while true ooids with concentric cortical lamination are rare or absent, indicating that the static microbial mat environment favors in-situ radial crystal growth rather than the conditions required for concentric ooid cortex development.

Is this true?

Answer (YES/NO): NO